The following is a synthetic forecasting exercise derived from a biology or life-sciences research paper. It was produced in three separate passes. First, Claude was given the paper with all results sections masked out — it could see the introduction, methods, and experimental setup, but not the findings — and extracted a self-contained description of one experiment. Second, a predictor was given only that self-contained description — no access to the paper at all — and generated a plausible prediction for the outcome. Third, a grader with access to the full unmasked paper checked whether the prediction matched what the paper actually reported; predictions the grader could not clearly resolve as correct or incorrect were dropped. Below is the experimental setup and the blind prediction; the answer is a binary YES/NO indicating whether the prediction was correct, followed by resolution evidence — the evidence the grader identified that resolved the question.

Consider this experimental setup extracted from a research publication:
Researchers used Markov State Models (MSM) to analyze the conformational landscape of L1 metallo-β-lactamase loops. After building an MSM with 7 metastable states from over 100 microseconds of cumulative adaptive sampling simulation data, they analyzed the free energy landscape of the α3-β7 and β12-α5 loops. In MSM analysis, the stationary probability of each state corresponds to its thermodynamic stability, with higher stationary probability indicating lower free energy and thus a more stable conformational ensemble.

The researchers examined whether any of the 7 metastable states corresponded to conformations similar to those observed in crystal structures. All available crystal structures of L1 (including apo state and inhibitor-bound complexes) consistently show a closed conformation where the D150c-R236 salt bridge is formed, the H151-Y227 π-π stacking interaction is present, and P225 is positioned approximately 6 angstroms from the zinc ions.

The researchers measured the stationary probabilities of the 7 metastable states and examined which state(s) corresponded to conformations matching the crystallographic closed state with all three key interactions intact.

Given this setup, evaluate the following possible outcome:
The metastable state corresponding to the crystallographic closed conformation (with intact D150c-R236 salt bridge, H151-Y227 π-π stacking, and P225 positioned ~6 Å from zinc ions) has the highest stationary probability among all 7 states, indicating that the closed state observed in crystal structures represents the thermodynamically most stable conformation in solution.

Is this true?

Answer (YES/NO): YES